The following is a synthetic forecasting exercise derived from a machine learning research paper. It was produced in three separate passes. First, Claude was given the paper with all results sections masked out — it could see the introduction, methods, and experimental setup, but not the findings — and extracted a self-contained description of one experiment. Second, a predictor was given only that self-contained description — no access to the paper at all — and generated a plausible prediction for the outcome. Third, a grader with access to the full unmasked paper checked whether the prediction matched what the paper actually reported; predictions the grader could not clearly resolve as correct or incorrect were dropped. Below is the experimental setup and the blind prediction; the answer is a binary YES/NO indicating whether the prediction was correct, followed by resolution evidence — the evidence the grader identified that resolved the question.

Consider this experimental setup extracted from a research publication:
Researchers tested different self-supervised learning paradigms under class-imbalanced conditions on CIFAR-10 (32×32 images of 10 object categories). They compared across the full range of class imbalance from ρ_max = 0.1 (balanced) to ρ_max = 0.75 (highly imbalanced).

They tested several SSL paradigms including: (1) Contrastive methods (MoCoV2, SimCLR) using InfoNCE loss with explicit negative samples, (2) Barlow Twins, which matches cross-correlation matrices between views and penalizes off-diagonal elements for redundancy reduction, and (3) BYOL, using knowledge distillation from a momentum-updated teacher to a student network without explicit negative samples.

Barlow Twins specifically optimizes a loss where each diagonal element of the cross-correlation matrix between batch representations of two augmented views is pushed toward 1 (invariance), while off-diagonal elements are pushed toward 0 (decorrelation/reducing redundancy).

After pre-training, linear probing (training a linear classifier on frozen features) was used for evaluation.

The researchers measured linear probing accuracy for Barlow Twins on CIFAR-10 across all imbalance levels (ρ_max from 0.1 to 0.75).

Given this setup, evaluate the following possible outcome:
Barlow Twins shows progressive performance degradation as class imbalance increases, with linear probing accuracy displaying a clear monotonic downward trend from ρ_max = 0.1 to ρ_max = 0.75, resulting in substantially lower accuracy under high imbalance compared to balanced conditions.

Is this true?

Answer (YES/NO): NO